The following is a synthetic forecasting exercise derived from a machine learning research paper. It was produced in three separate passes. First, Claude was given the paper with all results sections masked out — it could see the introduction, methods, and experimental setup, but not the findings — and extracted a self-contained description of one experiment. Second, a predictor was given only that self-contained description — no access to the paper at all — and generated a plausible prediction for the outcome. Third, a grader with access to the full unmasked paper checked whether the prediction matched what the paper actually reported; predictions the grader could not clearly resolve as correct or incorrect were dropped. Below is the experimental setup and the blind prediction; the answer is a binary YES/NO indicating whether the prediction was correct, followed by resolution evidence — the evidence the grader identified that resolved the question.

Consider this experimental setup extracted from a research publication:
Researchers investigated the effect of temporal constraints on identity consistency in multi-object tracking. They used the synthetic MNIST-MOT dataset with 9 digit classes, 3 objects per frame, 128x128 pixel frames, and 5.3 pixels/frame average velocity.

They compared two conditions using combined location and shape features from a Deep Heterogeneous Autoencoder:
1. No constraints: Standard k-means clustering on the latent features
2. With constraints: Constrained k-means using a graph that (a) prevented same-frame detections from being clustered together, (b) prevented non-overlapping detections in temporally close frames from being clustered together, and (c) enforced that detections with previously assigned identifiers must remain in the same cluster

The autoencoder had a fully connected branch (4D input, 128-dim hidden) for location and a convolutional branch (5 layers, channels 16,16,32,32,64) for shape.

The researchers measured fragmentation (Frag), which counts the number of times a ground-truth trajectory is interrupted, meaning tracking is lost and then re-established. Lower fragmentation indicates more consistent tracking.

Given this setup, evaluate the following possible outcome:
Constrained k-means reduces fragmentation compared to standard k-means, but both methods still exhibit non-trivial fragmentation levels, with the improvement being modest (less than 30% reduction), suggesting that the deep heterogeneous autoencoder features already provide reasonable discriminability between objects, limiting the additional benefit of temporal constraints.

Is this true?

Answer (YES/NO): NO